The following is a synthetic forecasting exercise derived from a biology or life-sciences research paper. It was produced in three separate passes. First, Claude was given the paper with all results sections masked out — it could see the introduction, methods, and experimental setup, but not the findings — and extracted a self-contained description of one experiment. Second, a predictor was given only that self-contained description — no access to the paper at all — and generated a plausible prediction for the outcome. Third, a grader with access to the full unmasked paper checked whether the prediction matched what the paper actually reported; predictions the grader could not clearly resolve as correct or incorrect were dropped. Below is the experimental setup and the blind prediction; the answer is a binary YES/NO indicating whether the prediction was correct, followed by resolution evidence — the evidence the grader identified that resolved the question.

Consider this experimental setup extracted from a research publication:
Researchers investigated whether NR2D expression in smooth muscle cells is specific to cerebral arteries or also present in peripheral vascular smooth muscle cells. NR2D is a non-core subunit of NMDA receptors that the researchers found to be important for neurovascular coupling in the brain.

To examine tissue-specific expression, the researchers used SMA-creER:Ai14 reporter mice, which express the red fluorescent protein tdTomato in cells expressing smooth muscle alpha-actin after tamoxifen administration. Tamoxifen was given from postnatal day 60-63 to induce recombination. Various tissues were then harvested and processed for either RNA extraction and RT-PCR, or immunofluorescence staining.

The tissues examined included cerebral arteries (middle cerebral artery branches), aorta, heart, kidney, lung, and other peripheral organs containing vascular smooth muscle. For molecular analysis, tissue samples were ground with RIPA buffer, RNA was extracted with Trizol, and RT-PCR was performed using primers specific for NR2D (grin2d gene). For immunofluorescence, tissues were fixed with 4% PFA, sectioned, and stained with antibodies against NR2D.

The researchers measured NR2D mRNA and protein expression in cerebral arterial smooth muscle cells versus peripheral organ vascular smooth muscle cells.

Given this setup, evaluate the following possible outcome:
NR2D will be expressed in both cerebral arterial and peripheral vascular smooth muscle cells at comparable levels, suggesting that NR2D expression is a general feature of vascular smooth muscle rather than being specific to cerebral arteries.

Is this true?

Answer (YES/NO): NO